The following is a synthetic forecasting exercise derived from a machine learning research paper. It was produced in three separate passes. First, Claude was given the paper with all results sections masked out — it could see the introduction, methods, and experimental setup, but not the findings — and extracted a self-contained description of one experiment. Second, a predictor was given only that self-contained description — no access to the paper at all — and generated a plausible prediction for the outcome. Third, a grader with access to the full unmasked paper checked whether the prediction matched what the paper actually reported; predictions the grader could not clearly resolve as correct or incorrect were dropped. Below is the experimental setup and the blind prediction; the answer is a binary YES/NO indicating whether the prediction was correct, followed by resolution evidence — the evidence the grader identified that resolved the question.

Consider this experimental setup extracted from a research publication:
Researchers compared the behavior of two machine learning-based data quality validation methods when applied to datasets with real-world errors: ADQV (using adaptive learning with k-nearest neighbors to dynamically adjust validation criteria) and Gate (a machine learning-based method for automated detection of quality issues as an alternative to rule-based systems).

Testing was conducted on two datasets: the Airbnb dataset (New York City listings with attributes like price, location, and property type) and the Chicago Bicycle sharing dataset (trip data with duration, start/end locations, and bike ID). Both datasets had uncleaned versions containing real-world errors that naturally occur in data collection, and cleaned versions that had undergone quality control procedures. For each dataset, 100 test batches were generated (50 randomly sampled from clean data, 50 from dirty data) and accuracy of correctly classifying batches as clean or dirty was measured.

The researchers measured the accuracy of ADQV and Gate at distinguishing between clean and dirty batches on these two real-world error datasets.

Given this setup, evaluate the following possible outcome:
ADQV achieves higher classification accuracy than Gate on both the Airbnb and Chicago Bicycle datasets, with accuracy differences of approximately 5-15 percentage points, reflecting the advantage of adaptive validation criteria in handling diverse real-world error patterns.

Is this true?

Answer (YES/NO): NO